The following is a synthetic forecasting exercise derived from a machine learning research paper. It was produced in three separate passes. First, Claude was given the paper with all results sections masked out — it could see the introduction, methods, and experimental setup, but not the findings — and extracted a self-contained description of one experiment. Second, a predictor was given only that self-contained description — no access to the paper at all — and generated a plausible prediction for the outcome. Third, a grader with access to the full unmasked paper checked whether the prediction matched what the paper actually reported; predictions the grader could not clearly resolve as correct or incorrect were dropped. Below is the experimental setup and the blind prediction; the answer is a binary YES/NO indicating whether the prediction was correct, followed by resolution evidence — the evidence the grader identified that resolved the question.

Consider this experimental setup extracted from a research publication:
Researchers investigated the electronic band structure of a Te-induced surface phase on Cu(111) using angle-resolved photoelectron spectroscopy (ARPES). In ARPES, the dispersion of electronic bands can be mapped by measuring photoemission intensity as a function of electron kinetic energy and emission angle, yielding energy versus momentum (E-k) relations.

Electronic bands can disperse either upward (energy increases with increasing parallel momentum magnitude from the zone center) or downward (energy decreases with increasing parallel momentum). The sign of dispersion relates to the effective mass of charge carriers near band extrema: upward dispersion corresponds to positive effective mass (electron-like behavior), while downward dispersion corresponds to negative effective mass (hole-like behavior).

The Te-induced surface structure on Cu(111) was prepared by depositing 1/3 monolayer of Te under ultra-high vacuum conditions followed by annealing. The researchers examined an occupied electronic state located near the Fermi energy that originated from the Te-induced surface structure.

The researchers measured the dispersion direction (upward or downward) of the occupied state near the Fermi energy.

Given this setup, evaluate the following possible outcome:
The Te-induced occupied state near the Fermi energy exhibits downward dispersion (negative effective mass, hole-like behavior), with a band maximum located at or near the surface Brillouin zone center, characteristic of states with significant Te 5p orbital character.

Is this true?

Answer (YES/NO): YES